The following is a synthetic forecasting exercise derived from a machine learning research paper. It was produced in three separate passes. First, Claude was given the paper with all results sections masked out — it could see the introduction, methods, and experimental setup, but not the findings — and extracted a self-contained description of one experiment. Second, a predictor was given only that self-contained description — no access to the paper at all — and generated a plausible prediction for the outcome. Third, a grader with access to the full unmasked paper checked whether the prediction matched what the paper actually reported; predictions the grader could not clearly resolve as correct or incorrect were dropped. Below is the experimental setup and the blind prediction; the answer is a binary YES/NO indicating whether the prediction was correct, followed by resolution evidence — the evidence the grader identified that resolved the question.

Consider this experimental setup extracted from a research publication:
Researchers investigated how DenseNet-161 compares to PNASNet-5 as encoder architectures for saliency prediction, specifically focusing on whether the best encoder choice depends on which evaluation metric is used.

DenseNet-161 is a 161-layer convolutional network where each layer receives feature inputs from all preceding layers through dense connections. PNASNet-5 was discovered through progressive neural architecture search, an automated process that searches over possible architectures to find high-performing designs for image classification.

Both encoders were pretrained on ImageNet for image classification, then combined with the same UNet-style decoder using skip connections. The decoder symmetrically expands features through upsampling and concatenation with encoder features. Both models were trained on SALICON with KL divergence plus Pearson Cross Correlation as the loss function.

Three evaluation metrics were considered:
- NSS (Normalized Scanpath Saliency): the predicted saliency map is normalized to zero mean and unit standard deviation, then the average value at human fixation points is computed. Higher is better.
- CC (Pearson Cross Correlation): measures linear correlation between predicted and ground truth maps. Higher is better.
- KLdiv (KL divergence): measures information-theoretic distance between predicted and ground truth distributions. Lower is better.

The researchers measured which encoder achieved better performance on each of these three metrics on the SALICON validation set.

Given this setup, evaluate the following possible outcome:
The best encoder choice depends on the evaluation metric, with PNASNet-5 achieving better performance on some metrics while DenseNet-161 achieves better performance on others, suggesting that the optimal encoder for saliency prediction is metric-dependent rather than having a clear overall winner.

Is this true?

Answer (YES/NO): YES